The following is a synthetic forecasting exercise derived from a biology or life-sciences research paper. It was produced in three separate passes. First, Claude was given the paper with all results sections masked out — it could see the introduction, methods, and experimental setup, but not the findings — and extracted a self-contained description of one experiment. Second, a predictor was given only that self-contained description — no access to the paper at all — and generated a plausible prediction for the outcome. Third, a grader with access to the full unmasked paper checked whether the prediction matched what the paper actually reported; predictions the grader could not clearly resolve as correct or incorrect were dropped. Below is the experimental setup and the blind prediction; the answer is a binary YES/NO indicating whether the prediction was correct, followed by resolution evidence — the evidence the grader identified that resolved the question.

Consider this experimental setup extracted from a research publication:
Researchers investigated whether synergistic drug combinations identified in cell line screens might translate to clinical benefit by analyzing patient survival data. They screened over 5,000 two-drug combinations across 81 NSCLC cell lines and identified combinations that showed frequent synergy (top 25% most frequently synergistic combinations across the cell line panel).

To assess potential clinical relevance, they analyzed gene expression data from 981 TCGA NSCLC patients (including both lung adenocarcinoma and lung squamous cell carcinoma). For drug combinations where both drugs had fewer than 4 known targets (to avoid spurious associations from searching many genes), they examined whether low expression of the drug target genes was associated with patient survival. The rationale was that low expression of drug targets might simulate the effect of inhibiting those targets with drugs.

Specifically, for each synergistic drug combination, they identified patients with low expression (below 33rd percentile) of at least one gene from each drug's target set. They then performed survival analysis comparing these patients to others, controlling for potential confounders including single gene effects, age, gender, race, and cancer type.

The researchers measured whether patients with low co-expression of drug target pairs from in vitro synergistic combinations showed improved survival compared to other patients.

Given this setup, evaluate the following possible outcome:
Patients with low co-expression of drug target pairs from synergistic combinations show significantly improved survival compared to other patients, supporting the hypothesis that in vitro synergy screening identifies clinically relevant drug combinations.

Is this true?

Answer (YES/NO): YES